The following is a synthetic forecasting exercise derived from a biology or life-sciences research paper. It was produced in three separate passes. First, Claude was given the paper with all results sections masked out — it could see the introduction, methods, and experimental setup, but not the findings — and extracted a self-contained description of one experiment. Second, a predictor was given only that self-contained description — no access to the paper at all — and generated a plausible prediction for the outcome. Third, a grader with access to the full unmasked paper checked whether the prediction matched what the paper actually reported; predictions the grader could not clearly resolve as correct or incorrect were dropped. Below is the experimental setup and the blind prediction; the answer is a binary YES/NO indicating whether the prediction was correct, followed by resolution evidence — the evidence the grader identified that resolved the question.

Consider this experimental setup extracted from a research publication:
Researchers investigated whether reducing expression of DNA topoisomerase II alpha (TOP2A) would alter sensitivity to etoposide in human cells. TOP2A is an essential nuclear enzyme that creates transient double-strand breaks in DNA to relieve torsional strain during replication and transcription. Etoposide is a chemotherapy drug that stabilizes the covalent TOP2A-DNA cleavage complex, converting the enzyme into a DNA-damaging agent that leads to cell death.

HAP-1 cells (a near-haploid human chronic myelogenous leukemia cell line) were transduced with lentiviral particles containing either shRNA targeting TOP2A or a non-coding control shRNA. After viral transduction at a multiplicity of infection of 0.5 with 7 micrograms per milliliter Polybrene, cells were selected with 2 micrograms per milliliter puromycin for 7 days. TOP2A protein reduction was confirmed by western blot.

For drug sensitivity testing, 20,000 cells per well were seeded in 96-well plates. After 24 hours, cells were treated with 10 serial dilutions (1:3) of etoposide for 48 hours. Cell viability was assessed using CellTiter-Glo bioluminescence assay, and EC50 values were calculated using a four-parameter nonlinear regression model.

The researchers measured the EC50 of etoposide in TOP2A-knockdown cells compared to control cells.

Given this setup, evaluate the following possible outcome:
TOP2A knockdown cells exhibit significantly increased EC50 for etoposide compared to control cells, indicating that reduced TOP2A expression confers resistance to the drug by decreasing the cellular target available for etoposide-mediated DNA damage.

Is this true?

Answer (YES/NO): YES